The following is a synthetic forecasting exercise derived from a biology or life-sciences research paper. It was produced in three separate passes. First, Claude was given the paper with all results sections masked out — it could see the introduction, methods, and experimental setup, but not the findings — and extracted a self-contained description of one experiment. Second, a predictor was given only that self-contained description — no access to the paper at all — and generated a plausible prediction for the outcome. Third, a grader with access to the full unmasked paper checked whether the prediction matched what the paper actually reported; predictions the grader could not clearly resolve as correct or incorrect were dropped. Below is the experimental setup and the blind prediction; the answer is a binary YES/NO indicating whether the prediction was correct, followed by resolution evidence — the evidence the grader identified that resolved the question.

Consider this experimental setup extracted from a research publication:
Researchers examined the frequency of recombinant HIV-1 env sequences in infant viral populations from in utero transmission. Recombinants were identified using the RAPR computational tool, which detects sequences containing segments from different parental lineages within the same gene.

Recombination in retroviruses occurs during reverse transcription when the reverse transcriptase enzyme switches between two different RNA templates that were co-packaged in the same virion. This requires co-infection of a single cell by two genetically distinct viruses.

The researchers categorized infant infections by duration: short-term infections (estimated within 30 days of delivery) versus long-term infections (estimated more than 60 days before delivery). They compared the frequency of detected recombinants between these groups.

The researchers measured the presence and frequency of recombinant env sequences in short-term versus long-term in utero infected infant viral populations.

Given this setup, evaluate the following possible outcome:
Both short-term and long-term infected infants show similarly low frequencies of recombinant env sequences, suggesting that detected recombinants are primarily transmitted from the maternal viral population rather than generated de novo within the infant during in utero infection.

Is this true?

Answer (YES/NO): NO